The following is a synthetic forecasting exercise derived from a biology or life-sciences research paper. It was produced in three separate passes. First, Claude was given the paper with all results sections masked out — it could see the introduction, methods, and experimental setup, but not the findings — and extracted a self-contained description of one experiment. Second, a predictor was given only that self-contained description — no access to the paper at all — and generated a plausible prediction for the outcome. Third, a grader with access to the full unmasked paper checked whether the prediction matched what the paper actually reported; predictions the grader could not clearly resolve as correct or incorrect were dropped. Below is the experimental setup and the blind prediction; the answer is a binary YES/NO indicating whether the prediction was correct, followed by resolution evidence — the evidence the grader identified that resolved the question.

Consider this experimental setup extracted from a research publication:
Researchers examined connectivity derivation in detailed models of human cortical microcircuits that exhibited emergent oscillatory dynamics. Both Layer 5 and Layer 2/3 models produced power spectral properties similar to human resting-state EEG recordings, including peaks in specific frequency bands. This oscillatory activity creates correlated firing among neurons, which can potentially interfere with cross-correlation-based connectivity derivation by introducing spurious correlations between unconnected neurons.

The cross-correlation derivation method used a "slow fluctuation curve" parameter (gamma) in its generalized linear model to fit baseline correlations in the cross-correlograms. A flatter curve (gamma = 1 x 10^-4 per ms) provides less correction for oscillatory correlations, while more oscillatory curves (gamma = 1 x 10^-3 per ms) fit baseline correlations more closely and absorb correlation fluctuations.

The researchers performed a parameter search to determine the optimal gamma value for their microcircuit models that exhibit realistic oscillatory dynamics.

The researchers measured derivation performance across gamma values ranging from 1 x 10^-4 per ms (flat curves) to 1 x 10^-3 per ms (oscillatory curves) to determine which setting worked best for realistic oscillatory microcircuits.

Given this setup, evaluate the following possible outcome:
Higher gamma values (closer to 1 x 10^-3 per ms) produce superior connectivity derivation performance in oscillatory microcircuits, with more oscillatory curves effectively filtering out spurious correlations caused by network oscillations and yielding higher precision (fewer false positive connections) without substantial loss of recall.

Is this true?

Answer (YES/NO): NO